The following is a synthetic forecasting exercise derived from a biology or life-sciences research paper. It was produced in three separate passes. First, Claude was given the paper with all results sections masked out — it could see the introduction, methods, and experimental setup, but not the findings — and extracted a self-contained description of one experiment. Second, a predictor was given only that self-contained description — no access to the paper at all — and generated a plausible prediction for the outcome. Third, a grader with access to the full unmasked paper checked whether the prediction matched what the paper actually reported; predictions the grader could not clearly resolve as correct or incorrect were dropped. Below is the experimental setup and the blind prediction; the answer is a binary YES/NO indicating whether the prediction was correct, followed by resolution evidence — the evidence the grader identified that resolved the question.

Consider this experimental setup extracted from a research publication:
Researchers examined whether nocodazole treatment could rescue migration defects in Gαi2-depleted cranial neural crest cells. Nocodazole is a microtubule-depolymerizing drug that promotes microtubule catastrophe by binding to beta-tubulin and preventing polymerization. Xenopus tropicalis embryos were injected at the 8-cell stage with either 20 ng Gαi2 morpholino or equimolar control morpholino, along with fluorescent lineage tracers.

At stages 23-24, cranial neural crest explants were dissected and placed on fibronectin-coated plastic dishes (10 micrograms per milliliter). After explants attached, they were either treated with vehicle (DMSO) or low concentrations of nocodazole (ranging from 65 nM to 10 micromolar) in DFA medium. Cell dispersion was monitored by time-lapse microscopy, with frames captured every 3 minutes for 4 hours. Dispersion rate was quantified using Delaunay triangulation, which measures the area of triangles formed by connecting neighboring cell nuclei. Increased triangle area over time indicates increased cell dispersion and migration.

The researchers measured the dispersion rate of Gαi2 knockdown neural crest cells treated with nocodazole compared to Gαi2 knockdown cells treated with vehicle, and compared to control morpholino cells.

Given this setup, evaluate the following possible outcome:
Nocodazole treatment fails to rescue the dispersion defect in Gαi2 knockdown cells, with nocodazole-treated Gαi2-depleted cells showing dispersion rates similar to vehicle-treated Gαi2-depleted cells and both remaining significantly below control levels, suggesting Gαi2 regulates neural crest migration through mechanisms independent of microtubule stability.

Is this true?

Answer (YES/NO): NO